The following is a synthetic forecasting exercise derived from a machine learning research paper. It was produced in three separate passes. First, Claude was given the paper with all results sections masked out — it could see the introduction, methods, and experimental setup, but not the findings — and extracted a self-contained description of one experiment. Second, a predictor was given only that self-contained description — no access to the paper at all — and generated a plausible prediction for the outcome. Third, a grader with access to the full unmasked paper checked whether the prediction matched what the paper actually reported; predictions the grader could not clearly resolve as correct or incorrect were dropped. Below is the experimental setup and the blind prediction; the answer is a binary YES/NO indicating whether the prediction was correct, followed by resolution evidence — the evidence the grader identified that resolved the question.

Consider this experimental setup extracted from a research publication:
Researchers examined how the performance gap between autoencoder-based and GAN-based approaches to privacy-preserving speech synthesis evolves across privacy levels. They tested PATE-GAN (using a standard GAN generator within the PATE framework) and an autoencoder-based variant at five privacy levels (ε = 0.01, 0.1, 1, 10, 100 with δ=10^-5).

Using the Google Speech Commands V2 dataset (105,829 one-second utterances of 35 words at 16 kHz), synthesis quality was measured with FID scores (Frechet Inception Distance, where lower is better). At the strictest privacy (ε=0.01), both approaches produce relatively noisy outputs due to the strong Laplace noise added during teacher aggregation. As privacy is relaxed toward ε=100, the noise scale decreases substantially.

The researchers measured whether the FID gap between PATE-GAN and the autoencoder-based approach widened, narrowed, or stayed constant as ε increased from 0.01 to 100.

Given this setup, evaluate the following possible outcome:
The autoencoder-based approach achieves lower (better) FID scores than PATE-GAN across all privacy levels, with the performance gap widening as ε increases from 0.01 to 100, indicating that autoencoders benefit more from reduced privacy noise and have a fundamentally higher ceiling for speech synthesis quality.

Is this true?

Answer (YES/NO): NO